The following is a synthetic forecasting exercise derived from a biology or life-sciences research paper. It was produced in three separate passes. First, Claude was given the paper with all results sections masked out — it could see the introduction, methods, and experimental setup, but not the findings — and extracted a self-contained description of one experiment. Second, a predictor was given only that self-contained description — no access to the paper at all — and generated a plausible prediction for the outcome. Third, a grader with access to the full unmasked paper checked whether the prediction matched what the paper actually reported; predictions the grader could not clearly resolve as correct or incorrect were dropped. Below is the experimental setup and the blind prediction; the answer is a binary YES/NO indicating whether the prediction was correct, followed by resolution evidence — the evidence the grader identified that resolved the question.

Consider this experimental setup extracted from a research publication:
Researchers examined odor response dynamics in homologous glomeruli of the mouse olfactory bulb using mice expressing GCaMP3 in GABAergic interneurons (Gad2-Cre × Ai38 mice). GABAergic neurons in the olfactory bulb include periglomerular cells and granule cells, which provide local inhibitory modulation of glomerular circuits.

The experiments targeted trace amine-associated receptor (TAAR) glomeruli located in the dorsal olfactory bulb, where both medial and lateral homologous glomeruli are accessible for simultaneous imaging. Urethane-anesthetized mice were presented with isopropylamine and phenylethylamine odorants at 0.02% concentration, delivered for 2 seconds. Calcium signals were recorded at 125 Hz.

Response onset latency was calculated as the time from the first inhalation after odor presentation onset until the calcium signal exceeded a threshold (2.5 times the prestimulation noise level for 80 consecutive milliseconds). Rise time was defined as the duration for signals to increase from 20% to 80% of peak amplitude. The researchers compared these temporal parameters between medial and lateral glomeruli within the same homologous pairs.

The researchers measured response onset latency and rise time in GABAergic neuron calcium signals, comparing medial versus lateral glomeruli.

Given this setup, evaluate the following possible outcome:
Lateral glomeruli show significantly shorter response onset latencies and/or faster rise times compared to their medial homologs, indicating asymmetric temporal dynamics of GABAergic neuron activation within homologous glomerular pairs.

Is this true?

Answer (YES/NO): NO